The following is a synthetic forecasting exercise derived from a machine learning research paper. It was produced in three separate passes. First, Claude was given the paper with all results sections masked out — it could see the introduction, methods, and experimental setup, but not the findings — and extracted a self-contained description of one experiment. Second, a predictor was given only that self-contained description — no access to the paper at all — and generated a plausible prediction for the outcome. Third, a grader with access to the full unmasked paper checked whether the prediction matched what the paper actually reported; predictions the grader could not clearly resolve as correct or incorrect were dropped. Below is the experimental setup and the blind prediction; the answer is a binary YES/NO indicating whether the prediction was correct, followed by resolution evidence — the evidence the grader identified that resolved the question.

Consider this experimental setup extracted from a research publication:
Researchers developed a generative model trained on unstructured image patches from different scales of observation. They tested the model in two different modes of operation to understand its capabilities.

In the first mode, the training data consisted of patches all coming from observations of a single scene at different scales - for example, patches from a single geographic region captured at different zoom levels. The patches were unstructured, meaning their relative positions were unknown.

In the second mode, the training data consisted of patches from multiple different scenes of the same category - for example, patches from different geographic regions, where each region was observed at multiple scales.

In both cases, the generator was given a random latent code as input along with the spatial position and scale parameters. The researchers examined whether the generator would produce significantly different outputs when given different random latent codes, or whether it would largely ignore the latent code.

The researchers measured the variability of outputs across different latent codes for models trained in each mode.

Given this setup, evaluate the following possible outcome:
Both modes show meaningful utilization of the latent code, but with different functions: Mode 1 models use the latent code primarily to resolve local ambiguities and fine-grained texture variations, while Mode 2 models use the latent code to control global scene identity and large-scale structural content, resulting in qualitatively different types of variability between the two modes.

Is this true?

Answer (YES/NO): NO